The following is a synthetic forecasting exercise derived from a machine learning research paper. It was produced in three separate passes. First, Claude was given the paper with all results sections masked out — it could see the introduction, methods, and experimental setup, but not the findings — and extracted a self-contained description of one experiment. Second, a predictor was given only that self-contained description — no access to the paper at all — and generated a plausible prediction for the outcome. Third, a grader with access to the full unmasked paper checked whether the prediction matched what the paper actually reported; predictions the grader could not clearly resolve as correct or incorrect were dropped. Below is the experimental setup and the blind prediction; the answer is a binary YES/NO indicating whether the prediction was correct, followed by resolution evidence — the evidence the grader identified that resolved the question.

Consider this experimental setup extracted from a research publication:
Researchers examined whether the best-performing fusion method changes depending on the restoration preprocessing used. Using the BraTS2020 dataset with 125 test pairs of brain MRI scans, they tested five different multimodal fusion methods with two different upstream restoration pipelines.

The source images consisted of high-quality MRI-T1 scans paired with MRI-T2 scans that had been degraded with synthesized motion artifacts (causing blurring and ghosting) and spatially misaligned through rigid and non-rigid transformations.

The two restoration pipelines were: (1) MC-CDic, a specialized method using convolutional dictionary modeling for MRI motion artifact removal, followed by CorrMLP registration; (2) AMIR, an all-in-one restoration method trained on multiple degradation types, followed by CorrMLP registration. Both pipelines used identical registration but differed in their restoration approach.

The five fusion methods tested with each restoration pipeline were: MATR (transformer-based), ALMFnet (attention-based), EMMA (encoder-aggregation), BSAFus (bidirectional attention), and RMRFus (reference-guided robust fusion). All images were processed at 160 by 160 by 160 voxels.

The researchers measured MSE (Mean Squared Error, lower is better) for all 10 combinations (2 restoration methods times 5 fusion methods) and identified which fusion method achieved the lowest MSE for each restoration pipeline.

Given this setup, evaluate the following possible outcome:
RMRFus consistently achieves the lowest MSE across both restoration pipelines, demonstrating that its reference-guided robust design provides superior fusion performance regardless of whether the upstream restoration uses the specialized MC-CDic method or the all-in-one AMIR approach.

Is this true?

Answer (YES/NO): YES